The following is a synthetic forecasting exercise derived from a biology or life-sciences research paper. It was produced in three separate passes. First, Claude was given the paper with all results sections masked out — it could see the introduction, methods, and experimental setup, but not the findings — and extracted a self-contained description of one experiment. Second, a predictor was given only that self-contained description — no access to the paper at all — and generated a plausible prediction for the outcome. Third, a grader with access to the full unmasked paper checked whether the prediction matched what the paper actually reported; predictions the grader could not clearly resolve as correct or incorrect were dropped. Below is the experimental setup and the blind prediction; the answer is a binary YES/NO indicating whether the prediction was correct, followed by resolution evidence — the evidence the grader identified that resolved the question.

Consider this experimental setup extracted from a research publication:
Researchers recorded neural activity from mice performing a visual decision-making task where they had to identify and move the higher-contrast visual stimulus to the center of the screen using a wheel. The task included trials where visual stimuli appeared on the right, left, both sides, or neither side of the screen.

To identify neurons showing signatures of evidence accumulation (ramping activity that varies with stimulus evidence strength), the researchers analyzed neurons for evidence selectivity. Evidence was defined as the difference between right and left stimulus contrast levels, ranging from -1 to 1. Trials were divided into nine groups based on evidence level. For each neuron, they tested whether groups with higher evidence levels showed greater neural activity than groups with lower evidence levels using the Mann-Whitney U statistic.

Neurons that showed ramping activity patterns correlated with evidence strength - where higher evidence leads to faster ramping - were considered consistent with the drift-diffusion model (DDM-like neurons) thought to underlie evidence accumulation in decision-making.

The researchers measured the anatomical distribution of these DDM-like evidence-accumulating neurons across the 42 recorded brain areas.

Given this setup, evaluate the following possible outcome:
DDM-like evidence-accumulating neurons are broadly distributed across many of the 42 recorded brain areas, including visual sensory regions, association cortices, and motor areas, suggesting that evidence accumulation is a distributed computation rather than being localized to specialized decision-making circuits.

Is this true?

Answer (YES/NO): YES